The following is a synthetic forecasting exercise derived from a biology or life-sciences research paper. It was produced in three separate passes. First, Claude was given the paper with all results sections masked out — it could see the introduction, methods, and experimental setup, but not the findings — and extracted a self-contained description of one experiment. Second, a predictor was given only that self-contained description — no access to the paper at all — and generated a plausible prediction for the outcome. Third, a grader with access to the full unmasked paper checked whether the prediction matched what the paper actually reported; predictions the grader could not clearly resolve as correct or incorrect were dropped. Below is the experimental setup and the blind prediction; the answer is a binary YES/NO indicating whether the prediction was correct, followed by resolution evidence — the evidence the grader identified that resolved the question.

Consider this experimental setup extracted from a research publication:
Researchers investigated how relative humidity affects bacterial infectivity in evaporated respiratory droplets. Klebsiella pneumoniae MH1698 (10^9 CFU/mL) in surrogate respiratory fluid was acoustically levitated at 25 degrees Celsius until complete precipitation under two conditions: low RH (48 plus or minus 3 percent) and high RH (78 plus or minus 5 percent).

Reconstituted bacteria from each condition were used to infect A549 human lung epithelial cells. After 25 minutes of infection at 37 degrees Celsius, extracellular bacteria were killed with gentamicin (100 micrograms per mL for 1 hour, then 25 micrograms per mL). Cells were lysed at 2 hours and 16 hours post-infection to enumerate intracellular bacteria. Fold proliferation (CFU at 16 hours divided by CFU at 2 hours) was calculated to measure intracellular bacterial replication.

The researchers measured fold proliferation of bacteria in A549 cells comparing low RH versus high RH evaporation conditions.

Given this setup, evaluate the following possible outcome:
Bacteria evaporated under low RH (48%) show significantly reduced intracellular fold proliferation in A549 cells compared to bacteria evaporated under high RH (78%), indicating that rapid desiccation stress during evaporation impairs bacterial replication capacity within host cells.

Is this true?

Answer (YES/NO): YES